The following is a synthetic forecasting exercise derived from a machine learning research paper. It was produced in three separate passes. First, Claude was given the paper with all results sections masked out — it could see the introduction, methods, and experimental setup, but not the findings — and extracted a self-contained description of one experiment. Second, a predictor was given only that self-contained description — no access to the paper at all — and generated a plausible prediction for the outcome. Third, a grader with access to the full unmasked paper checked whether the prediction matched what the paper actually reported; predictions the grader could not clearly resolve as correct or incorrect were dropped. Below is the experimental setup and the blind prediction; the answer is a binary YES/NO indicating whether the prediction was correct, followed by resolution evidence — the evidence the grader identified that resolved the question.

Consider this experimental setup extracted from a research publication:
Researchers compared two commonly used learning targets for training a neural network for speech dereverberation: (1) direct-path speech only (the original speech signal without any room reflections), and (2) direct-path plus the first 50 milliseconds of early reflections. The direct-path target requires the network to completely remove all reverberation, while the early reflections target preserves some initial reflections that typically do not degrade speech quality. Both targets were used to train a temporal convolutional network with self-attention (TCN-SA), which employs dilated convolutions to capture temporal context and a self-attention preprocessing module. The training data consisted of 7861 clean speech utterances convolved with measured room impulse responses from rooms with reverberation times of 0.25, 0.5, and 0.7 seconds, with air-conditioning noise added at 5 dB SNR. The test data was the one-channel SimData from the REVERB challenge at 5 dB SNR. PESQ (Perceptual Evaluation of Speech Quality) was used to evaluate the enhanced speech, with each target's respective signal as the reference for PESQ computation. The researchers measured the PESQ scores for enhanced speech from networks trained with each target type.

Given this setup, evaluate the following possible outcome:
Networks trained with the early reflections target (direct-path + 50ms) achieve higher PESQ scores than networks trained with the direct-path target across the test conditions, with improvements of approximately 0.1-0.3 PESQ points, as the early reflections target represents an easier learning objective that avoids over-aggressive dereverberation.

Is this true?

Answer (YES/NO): NO